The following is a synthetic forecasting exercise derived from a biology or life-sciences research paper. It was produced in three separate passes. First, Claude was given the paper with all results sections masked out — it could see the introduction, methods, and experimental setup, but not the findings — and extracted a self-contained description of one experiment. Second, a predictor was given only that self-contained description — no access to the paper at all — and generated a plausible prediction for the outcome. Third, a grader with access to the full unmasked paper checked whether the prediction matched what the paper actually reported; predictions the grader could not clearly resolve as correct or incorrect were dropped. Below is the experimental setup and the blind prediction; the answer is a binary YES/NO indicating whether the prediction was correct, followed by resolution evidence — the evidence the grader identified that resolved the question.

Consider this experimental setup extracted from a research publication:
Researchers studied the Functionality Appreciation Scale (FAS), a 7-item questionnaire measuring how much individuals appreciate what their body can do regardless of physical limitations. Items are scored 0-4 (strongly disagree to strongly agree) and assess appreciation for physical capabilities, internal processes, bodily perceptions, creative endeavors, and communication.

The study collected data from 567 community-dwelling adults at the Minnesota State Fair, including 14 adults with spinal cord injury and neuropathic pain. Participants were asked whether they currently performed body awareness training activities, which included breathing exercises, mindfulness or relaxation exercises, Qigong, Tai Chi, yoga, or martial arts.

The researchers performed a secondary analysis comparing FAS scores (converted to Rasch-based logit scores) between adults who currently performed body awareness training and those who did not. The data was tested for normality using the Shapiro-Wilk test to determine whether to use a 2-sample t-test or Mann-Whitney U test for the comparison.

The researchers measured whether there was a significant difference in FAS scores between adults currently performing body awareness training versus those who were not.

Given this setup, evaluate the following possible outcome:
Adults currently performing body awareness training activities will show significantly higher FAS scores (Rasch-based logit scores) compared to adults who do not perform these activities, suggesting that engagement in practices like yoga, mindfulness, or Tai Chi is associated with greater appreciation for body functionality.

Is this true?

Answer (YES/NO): YES